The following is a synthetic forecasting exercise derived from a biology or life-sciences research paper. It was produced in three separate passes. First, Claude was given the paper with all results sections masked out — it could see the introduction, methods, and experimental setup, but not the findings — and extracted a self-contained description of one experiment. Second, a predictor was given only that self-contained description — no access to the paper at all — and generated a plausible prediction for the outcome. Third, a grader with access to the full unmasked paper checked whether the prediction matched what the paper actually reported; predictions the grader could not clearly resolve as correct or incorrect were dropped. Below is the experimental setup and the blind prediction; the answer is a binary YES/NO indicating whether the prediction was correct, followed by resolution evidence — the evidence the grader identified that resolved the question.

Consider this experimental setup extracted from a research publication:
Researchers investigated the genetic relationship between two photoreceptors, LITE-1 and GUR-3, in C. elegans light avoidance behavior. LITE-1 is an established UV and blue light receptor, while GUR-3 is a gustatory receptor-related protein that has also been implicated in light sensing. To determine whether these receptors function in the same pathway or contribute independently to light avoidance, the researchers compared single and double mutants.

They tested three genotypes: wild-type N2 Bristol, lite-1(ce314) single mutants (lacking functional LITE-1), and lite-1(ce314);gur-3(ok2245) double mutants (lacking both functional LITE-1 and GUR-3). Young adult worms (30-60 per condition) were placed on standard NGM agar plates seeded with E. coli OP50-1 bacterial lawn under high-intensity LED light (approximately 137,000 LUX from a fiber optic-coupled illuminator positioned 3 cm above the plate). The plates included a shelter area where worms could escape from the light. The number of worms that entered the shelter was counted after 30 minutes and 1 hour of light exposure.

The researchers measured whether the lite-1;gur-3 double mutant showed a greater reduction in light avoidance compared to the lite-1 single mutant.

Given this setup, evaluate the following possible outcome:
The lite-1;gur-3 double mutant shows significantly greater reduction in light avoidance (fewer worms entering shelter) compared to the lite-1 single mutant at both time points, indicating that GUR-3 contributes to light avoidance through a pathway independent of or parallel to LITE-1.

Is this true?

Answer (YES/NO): NO